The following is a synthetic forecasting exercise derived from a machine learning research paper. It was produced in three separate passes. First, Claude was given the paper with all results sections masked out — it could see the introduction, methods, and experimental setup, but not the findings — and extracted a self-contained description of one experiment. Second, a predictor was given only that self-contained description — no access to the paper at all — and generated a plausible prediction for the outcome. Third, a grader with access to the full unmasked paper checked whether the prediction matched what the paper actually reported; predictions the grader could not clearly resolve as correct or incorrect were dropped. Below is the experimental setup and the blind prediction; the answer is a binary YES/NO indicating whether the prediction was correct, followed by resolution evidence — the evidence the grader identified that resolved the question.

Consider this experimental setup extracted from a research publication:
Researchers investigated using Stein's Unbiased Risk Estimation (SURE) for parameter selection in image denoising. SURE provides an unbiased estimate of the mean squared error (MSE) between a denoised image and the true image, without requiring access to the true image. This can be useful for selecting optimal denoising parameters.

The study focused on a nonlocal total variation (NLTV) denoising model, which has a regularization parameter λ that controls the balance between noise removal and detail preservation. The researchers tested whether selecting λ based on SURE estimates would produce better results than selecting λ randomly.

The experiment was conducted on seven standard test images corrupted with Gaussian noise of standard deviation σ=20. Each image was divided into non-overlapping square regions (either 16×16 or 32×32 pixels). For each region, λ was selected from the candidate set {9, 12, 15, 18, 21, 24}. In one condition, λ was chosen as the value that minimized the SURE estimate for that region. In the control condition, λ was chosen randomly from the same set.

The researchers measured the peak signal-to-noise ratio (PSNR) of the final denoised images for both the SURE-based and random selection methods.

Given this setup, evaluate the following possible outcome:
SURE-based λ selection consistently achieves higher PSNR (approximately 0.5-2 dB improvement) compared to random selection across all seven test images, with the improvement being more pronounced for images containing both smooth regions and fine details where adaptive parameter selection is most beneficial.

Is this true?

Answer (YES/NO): NO